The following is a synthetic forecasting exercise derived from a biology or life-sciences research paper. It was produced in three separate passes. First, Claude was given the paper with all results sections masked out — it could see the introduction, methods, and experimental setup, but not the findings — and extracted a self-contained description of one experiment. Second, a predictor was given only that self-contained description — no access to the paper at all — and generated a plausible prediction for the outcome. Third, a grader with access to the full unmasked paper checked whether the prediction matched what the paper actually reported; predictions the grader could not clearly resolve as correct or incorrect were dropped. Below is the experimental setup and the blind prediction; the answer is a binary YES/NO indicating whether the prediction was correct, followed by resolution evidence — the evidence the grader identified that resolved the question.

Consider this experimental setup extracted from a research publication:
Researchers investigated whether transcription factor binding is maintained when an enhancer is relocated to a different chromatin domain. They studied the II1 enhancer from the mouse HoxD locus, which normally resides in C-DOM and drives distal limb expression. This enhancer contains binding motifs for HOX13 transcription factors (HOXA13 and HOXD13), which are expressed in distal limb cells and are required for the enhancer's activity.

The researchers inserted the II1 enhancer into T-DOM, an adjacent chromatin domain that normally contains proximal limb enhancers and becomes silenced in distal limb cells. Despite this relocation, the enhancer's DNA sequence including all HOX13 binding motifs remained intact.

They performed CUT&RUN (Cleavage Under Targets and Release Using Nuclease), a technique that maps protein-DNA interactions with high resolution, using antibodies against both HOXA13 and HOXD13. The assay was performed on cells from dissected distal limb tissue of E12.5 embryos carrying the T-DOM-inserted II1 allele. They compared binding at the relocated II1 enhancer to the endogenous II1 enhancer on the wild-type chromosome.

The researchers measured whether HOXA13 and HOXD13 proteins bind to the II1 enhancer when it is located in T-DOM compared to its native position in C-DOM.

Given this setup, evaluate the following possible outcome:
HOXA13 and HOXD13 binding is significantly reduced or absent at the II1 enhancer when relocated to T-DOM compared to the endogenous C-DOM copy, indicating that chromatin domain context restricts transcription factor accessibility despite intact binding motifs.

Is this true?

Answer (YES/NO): NO